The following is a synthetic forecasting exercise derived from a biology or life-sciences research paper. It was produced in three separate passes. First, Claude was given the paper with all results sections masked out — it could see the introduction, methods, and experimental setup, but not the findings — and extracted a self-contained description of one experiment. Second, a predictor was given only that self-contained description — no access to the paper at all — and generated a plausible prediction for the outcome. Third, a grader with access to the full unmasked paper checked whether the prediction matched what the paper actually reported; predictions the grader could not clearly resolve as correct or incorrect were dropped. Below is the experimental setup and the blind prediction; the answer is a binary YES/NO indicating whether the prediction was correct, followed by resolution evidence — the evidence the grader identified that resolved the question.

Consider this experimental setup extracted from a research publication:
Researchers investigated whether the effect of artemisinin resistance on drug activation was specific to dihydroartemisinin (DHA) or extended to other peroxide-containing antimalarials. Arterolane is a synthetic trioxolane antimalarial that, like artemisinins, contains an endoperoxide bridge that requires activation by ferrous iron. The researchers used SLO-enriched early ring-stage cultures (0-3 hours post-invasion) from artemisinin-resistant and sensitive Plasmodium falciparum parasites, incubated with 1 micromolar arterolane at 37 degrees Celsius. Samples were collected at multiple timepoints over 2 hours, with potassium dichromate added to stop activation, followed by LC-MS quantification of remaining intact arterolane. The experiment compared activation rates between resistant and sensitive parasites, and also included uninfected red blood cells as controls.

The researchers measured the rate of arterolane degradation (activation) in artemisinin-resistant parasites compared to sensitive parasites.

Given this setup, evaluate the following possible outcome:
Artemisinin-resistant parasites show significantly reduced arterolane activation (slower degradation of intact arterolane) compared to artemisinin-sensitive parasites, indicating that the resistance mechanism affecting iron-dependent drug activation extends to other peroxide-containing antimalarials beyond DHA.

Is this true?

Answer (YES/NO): YES